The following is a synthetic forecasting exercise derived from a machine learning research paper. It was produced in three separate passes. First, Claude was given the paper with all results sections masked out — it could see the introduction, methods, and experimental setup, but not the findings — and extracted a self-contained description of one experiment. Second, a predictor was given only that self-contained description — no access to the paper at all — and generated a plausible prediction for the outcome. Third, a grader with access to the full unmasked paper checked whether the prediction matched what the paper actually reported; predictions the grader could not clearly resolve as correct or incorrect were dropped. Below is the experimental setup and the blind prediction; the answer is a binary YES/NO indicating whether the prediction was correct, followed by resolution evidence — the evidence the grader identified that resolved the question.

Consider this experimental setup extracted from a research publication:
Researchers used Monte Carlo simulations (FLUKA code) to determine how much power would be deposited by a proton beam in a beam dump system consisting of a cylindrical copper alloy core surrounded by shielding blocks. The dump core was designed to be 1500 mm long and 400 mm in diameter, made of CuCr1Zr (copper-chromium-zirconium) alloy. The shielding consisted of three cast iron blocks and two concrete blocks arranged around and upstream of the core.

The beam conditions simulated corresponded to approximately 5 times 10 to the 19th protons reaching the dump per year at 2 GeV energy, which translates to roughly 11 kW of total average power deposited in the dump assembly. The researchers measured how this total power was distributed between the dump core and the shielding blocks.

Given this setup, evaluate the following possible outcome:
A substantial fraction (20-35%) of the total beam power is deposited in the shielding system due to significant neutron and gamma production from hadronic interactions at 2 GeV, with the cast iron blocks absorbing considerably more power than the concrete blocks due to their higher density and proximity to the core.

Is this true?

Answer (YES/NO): NO